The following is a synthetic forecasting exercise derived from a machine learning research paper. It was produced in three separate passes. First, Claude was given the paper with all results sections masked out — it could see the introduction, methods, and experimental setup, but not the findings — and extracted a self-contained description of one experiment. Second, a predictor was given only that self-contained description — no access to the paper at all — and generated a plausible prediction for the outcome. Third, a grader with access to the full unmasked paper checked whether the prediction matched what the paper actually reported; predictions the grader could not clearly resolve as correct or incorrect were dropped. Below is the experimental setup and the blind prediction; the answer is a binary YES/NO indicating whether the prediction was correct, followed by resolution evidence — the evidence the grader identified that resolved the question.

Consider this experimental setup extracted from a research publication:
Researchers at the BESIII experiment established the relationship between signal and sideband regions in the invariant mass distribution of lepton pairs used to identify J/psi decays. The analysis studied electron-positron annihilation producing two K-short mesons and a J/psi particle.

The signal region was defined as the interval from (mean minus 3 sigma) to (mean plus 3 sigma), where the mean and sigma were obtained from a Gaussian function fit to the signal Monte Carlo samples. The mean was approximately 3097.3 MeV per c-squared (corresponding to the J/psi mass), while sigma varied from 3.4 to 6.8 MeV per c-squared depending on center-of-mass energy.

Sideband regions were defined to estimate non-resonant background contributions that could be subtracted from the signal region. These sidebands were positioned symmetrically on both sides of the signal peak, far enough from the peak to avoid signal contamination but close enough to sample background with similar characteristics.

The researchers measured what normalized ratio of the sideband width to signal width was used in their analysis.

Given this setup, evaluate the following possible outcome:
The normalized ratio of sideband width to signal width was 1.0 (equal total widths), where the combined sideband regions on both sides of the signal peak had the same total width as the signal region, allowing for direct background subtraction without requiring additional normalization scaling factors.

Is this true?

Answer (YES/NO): NO